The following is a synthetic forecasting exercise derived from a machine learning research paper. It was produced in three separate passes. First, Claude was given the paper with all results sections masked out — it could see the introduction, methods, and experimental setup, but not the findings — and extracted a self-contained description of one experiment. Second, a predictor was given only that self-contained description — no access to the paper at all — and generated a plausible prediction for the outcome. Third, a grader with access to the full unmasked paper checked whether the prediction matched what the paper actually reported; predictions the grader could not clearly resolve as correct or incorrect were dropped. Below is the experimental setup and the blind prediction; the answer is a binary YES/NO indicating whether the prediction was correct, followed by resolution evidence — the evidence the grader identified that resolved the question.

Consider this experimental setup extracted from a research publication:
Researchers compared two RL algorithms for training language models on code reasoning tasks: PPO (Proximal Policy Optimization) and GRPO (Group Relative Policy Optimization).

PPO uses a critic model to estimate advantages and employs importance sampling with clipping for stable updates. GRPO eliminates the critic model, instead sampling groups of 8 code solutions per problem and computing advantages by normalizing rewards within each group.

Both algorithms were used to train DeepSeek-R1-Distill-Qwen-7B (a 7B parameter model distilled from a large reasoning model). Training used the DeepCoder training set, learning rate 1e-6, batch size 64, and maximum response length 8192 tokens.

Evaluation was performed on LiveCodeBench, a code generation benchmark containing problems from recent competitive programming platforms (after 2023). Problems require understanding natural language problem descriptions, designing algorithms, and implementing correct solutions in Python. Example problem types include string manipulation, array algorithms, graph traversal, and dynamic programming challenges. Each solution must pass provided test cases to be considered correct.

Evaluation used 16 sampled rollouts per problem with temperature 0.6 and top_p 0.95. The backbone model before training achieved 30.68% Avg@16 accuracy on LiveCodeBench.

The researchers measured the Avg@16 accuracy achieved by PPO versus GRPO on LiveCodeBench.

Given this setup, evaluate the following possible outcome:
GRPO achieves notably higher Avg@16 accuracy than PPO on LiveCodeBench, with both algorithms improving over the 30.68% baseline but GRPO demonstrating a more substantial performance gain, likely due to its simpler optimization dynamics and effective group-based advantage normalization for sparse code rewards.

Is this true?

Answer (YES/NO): NO